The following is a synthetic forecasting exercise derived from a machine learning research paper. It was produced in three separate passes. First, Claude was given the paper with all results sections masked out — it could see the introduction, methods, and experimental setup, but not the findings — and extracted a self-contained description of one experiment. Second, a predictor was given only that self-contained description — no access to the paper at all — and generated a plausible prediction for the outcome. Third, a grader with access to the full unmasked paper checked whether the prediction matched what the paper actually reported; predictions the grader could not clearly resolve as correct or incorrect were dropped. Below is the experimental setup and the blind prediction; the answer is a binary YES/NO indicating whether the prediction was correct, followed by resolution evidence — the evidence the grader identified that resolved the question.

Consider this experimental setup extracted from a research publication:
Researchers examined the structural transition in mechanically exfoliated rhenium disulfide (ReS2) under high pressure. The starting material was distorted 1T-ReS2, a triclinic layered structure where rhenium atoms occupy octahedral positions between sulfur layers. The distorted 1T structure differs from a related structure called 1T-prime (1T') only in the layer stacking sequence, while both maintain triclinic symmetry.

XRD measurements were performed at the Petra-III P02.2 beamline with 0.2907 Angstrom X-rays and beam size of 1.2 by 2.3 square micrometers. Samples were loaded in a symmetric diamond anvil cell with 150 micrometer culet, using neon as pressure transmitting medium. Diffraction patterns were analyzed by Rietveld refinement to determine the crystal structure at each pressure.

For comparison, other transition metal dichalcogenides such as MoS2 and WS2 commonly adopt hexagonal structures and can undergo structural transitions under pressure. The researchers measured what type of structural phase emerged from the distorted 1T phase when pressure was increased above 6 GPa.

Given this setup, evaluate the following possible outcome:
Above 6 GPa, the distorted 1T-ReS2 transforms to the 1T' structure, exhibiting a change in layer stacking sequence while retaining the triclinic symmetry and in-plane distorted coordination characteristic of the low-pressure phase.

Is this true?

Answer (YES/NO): YES